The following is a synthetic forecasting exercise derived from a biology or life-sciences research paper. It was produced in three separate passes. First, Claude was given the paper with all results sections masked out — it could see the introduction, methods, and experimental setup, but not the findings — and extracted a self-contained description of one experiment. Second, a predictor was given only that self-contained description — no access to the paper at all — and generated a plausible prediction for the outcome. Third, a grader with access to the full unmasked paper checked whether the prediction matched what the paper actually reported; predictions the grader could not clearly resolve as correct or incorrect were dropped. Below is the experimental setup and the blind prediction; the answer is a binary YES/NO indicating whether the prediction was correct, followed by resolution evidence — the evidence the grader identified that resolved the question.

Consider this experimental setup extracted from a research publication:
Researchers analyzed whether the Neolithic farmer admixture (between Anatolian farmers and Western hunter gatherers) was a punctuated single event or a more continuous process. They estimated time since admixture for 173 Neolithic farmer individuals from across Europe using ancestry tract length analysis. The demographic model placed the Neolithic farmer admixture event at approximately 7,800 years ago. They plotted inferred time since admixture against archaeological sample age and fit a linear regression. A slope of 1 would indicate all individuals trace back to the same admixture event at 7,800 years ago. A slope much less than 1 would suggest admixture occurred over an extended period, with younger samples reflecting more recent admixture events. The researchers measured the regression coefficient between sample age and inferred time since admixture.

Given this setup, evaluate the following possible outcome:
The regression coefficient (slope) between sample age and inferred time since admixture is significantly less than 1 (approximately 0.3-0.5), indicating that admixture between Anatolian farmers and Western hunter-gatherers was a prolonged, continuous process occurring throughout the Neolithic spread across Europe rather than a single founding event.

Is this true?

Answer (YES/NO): NO